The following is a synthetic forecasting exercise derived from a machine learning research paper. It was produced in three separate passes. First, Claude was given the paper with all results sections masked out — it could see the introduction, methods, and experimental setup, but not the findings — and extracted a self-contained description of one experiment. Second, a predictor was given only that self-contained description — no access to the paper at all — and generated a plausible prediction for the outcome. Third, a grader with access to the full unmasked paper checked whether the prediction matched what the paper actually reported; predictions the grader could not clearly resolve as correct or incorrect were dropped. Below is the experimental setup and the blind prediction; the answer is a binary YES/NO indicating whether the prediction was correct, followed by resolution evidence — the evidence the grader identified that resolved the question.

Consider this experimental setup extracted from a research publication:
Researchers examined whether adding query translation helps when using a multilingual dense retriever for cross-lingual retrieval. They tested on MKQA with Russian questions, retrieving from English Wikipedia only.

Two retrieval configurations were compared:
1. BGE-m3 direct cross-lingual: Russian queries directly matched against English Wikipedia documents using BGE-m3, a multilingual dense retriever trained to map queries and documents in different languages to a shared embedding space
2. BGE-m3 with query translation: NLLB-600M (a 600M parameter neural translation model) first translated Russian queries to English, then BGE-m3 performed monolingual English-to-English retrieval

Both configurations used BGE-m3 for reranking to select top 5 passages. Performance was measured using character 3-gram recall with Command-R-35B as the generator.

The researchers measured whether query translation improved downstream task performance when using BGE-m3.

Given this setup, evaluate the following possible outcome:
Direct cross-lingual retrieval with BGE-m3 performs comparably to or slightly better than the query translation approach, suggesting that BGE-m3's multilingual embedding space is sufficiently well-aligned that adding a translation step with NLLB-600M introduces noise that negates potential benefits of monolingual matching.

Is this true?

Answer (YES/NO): NO